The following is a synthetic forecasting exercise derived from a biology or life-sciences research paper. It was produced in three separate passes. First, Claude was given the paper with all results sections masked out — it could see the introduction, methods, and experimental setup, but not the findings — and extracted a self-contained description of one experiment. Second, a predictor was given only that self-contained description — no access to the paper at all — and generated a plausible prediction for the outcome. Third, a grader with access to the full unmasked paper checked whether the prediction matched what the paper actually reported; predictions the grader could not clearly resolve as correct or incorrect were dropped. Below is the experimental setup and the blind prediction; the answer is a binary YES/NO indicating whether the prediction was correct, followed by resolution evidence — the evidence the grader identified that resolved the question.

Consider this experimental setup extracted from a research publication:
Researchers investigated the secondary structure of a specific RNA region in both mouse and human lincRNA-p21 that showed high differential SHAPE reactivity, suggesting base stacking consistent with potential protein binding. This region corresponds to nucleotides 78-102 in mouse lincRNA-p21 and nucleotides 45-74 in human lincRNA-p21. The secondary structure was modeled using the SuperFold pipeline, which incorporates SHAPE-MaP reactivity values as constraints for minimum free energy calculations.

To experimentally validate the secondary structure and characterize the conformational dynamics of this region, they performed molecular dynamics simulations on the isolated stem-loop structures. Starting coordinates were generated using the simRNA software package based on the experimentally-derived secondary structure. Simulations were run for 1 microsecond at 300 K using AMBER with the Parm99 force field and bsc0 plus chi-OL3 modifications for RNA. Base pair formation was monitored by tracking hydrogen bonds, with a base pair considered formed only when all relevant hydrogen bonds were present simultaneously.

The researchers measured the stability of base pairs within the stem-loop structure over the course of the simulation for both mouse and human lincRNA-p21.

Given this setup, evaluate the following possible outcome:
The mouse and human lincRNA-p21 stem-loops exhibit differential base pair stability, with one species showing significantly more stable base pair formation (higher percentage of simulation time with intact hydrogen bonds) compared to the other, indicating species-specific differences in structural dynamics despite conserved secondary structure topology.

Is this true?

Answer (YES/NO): NO